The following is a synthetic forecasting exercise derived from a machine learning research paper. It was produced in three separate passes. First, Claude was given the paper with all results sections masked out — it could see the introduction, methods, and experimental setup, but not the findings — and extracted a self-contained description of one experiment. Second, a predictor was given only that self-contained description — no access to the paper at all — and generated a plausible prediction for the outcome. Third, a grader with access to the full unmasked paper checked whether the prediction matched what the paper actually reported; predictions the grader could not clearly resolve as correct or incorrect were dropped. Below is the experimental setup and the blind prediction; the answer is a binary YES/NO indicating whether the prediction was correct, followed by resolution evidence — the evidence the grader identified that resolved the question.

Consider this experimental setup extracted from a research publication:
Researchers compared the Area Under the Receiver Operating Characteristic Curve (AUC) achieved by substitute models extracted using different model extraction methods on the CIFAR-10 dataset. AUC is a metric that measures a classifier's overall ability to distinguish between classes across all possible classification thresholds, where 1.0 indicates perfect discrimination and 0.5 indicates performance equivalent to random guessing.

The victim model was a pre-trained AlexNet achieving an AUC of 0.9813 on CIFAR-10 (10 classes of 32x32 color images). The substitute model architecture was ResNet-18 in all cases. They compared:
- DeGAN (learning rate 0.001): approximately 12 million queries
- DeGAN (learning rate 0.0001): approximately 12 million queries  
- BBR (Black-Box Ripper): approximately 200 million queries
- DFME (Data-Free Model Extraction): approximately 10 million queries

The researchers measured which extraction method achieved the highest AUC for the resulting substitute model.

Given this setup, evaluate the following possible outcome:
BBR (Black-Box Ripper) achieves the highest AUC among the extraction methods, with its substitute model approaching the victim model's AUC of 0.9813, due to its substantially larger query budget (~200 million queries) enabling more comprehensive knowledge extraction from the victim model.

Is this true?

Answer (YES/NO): NO